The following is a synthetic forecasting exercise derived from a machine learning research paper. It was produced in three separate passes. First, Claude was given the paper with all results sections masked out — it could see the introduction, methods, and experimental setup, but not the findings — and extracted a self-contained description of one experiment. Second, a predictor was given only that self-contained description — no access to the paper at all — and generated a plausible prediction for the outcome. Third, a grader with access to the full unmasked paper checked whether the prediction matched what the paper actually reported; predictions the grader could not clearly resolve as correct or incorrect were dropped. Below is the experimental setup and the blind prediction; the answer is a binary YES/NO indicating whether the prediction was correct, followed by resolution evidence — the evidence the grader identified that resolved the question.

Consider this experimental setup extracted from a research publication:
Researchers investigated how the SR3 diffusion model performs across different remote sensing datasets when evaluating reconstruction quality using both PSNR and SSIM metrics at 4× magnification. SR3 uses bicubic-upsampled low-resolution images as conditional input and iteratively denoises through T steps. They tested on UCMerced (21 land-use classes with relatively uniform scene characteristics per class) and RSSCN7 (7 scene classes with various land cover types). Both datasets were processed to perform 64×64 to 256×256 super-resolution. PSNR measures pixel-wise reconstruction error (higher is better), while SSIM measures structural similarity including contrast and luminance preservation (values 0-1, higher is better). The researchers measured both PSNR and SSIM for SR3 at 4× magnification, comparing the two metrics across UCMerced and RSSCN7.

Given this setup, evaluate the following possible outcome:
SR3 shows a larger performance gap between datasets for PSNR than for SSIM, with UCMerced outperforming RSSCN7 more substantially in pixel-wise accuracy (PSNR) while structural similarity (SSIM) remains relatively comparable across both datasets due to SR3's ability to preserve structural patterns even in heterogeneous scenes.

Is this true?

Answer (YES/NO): NO